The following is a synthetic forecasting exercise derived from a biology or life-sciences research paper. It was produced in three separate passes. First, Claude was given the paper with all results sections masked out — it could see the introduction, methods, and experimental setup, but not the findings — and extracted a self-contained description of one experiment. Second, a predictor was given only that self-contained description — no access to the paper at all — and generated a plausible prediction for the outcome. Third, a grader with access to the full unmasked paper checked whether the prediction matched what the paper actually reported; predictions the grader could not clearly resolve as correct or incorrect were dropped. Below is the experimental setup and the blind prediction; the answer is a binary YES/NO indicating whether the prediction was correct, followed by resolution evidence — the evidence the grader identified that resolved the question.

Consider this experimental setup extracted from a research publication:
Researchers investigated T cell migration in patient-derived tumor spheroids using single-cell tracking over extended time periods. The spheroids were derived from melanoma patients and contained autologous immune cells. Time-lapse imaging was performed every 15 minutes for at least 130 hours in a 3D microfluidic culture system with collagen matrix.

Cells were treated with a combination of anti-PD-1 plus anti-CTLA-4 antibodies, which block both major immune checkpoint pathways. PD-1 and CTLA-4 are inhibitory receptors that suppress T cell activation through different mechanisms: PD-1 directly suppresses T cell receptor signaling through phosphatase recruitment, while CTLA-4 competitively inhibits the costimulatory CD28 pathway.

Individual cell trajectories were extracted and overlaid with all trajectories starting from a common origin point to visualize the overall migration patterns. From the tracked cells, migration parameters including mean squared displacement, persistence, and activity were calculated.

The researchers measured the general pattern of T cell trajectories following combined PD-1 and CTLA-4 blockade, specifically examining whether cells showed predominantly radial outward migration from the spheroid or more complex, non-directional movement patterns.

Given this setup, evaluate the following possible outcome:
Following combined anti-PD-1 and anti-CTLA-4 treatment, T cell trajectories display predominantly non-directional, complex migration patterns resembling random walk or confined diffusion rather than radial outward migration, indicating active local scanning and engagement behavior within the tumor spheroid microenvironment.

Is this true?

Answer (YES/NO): YES